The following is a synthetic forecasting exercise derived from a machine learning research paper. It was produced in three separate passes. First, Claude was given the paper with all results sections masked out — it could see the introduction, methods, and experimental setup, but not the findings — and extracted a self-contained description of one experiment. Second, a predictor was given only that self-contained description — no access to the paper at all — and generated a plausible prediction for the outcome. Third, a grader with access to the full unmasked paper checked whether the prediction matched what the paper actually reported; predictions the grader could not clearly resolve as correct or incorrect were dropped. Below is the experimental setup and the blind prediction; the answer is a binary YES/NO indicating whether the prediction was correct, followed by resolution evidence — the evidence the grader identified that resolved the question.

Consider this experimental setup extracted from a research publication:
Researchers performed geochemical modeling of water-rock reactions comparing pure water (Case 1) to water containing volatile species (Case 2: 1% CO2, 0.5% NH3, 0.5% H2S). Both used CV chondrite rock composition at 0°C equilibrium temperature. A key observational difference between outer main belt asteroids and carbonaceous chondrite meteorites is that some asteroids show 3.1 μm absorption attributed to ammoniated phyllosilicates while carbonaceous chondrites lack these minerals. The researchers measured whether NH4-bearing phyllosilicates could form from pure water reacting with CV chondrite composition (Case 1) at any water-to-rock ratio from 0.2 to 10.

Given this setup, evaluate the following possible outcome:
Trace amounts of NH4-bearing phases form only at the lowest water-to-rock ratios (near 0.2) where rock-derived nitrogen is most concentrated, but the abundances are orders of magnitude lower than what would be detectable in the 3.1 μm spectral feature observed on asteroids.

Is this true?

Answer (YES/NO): NO